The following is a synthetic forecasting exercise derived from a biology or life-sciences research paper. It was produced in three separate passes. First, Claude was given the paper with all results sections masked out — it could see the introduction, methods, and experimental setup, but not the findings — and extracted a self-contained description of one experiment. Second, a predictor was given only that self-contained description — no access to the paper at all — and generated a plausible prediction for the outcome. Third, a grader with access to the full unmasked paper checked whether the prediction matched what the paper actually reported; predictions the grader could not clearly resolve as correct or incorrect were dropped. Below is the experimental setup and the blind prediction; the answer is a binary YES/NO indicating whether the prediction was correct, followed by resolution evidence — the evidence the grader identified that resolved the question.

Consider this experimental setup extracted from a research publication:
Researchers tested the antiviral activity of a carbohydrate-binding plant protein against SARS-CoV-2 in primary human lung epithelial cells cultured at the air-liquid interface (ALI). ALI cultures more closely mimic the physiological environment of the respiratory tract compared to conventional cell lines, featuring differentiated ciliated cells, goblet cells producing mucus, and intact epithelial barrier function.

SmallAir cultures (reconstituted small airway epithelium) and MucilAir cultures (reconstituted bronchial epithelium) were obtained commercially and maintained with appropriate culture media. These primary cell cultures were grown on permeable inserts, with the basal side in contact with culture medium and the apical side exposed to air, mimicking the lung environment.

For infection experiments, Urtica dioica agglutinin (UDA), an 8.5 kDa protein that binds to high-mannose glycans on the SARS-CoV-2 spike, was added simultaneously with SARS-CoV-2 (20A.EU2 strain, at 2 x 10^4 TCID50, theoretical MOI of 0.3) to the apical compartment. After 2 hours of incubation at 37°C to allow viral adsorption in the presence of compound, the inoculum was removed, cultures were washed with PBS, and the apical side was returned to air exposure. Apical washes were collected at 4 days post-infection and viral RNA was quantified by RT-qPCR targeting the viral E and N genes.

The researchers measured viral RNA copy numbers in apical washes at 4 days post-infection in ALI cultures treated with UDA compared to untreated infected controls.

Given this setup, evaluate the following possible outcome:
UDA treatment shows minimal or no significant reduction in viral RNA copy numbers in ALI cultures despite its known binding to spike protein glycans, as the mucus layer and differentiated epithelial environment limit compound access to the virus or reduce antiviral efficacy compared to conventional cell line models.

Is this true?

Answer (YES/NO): NO